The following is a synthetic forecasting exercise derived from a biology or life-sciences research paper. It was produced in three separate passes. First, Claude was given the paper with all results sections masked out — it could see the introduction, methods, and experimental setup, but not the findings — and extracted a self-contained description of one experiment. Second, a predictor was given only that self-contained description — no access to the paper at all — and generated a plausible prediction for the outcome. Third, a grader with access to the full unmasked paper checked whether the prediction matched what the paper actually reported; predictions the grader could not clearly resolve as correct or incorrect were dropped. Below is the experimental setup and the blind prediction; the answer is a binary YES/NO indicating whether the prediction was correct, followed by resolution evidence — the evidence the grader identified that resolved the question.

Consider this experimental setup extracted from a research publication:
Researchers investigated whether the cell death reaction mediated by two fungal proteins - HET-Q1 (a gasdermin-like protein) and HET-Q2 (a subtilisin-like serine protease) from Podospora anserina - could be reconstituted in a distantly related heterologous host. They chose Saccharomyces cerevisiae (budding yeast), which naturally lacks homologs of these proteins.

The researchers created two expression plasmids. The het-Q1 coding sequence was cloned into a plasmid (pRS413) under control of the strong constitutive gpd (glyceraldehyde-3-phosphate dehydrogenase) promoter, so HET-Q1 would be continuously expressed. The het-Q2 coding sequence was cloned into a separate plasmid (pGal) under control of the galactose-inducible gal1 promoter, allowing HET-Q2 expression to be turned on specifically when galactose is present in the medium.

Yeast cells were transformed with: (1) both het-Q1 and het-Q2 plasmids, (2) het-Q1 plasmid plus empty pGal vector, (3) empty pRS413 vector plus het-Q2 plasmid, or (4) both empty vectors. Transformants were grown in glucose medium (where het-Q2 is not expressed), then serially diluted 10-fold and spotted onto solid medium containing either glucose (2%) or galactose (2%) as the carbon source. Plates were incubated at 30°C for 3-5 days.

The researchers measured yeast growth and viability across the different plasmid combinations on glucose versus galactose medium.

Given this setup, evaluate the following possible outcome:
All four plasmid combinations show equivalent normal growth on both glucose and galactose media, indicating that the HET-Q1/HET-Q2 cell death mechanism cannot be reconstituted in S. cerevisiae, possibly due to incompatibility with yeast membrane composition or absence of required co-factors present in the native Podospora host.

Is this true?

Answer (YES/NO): NO